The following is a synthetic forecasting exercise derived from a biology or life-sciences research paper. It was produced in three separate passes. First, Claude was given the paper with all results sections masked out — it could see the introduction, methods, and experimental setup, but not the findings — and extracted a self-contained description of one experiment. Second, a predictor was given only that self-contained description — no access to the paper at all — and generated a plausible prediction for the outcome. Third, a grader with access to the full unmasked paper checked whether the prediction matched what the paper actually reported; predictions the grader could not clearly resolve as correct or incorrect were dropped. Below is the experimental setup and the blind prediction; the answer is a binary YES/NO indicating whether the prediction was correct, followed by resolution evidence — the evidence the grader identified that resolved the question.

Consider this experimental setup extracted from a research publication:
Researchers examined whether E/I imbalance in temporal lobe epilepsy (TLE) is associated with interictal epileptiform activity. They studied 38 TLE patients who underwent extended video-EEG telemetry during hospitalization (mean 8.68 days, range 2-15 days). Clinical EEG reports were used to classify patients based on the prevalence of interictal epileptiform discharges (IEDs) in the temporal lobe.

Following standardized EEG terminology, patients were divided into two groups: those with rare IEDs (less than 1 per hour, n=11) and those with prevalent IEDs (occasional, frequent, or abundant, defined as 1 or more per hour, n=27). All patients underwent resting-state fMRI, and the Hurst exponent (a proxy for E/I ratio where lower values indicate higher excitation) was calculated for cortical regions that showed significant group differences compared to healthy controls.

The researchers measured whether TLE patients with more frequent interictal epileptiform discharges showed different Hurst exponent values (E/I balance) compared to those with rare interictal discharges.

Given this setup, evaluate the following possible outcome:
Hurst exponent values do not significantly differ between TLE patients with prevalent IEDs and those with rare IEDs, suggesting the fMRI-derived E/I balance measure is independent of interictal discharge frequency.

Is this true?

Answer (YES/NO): NO